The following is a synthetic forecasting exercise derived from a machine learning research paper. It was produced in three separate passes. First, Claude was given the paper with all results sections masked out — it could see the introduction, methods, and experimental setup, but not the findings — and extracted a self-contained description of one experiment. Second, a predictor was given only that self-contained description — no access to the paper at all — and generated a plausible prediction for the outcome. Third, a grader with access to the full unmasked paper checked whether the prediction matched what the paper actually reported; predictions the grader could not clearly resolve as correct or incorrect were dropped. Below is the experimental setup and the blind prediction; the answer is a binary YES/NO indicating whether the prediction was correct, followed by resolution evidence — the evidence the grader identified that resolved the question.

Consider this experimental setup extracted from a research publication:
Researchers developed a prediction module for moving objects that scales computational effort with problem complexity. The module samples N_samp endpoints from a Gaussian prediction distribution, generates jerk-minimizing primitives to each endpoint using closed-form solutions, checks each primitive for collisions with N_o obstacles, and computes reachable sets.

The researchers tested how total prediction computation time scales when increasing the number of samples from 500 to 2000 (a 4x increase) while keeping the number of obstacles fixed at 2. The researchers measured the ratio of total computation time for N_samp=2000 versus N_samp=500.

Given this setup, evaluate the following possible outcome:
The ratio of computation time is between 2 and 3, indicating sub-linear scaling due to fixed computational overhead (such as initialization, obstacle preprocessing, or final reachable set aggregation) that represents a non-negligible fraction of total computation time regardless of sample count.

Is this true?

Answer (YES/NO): NO